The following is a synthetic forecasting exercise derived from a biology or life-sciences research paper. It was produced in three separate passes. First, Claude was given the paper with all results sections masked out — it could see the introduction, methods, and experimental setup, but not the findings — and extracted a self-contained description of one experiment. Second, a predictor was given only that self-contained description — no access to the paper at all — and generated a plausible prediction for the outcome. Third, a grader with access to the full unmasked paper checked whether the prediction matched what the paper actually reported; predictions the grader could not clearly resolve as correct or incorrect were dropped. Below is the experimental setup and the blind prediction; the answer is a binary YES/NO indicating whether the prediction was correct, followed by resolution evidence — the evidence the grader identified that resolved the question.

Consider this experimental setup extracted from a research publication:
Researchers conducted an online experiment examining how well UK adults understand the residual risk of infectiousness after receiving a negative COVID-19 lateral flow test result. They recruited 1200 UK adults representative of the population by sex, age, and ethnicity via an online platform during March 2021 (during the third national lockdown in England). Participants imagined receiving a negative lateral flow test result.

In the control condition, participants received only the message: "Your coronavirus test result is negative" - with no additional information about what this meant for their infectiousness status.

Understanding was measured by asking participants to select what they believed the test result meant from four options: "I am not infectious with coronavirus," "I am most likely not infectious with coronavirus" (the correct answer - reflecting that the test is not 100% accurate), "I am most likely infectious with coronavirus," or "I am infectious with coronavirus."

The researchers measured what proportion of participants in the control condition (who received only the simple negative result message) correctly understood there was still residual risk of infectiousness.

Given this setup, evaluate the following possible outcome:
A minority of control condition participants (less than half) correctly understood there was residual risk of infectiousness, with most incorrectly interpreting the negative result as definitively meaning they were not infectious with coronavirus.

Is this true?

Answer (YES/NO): NO